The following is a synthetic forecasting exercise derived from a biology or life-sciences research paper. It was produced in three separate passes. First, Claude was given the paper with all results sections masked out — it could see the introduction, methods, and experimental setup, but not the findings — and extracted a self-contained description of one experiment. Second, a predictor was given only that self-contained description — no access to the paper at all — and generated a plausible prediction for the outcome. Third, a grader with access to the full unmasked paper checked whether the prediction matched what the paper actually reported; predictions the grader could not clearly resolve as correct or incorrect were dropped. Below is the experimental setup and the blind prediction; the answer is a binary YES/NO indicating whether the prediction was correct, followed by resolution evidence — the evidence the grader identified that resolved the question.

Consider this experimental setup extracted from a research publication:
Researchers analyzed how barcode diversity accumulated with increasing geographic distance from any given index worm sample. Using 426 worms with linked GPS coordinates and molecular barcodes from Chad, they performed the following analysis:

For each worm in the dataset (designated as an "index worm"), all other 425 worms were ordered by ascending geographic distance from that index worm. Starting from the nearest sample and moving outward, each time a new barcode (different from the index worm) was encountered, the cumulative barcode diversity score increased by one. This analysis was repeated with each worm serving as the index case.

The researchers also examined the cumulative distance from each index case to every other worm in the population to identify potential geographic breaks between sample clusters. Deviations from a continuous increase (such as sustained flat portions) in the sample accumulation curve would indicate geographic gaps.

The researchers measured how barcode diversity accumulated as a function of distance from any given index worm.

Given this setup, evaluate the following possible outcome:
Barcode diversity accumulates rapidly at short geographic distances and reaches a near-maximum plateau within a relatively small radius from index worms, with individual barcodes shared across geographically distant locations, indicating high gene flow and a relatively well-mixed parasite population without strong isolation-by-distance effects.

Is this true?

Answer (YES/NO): NO